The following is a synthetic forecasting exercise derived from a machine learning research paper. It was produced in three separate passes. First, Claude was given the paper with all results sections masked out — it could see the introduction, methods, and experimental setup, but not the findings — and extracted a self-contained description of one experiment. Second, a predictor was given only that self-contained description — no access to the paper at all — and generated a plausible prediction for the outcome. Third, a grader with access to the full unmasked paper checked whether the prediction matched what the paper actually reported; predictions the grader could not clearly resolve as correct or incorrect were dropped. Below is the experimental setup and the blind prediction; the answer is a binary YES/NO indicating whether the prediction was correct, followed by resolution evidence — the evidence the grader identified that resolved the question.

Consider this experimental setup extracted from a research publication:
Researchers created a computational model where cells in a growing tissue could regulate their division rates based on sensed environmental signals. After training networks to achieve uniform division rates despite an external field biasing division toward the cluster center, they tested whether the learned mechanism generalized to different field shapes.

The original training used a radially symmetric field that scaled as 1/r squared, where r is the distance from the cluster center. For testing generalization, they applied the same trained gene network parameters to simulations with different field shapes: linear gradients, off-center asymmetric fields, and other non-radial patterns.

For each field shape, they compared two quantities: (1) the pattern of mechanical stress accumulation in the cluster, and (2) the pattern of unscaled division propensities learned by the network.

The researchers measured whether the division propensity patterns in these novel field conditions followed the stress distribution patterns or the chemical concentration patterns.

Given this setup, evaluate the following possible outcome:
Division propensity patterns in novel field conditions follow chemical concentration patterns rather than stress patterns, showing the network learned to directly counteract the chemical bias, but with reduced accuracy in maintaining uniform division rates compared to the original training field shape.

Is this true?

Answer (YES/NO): NO